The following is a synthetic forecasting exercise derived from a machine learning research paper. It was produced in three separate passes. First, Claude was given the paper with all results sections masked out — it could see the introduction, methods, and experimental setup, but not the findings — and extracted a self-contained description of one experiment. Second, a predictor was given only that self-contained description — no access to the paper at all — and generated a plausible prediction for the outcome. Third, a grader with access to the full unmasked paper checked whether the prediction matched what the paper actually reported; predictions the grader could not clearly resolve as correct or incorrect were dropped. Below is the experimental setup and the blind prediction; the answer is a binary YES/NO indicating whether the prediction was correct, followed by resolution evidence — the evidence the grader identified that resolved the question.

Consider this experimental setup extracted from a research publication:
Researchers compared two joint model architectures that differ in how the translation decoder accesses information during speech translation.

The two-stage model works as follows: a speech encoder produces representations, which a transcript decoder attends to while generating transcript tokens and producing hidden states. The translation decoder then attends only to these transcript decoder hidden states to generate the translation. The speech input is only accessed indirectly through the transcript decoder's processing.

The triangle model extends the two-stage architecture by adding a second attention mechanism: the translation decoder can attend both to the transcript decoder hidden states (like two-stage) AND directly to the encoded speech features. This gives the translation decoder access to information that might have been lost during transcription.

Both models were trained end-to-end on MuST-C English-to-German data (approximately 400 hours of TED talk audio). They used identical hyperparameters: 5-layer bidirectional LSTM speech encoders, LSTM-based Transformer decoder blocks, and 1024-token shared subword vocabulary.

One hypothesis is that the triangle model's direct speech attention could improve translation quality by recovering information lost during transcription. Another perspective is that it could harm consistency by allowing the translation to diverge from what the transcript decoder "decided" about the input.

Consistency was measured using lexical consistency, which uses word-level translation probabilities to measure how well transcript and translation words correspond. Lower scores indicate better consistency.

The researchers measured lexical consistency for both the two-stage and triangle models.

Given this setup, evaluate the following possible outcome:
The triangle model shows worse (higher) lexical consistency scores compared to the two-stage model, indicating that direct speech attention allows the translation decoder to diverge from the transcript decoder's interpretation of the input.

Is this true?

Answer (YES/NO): NO